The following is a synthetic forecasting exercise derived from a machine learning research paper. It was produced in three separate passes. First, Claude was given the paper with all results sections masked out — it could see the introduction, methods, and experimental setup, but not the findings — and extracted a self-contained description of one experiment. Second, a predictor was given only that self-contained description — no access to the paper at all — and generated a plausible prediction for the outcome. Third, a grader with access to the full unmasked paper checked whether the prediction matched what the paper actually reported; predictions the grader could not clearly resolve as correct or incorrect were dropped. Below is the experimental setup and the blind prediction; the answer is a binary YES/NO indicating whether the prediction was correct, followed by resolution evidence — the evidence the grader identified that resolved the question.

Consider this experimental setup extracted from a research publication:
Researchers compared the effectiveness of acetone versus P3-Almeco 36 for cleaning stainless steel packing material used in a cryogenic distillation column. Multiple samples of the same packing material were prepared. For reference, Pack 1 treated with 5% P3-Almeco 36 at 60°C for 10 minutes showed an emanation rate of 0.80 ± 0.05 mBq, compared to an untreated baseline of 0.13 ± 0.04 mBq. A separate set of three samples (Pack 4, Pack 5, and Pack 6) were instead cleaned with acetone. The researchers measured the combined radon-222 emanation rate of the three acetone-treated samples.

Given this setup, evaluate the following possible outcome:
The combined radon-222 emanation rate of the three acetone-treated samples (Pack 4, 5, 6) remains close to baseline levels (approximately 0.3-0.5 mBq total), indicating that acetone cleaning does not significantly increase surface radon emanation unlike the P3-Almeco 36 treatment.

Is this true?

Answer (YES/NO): NO